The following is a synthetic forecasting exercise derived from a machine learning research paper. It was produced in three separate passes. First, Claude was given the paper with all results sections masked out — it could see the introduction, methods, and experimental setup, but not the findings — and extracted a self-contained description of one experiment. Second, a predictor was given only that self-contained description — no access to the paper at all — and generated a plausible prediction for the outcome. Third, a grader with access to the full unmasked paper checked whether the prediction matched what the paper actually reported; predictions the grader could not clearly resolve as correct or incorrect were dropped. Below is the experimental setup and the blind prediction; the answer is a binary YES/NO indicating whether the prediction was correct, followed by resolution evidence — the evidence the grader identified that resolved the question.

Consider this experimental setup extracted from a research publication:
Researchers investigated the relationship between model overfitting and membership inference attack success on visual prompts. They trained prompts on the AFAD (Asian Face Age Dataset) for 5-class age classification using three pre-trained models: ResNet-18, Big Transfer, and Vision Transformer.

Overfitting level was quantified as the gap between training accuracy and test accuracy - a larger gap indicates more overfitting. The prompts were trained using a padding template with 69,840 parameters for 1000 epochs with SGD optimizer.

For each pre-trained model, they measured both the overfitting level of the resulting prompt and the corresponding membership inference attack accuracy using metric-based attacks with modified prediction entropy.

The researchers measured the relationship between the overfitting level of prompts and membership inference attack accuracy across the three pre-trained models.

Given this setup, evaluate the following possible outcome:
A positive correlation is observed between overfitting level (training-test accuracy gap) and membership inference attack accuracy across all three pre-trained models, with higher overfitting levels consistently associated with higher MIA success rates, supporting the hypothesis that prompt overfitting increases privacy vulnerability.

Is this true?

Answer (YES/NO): YES